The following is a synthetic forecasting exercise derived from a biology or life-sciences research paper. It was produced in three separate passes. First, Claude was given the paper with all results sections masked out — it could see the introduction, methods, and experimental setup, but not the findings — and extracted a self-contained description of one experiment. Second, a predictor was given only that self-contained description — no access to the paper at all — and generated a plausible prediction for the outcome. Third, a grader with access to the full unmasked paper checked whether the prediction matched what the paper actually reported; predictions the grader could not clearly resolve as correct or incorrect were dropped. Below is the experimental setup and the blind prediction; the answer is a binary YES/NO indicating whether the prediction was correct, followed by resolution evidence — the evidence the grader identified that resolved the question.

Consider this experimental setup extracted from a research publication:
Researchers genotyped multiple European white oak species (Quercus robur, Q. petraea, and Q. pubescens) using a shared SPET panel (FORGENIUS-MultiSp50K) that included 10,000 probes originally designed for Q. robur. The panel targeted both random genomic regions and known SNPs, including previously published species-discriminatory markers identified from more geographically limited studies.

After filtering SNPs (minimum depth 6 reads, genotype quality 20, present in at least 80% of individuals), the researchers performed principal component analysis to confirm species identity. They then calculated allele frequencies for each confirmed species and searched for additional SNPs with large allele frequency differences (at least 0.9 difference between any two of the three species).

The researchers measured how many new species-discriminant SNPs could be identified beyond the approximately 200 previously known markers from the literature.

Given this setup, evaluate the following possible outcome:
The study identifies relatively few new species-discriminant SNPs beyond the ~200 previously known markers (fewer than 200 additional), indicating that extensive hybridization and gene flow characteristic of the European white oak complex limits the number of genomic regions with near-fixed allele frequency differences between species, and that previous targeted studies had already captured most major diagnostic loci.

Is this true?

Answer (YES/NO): YES